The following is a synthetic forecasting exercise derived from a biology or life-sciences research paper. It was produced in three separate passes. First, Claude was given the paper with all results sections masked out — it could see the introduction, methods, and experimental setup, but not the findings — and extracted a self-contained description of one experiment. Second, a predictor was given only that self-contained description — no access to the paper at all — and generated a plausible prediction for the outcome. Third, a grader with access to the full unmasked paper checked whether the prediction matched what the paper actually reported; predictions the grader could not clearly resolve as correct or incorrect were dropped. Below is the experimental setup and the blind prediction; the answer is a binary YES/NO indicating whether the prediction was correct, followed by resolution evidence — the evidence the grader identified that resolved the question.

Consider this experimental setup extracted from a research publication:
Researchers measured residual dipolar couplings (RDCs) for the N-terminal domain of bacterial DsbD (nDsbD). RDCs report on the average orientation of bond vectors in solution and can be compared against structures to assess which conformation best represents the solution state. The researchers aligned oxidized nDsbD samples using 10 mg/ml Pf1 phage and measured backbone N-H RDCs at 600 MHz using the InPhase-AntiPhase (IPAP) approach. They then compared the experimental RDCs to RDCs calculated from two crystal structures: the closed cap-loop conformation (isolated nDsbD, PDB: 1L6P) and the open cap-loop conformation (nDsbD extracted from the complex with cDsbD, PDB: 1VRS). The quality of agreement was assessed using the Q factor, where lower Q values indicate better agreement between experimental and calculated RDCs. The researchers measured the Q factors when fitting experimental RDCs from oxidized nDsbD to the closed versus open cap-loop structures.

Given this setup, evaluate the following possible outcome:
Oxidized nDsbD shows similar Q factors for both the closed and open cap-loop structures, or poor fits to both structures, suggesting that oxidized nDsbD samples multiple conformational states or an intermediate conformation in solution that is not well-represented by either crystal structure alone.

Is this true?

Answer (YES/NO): NO